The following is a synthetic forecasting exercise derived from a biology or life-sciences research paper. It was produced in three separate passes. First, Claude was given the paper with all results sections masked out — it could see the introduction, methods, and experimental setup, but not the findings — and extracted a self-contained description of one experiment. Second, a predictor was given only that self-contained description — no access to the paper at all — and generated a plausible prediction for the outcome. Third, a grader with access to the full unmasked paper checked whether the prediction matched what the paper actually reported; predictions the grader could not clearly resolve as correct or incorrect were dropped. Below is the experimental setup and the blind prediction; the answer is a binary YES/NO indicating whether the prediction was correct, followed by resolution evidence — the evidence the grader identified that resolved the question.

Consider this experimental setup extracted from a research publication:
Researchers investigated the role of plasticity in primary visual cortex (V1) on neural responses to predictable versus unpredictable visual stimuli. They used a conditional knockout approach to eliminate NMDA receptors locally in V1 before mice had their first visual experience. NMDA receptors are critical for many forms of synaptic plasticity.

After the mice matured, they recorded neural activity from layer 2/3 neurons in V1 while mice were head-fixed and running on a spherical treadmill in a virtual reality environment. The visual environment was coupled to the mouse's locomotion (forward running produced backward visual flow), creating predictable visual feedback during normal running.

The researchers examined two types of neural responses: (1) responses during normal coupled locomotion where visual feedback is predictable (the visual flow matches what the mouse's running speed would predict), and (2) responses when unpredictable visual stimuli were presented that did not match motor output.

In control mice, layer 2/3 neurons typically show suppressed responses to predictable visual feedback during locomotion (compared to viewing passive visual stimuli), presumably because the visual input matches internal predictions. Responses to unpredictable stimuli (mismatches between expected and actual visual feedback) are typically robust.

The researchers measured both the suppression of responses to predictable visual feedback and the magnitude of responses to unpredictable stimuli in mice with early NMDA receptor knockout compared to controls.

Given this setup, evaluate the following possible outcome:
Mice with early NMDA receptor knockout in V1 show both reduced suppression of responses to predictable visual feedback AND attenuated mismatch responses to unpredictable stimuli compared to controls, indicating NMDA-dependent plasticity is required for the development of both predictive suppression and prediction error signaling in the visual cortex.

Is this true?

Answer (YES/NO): YES